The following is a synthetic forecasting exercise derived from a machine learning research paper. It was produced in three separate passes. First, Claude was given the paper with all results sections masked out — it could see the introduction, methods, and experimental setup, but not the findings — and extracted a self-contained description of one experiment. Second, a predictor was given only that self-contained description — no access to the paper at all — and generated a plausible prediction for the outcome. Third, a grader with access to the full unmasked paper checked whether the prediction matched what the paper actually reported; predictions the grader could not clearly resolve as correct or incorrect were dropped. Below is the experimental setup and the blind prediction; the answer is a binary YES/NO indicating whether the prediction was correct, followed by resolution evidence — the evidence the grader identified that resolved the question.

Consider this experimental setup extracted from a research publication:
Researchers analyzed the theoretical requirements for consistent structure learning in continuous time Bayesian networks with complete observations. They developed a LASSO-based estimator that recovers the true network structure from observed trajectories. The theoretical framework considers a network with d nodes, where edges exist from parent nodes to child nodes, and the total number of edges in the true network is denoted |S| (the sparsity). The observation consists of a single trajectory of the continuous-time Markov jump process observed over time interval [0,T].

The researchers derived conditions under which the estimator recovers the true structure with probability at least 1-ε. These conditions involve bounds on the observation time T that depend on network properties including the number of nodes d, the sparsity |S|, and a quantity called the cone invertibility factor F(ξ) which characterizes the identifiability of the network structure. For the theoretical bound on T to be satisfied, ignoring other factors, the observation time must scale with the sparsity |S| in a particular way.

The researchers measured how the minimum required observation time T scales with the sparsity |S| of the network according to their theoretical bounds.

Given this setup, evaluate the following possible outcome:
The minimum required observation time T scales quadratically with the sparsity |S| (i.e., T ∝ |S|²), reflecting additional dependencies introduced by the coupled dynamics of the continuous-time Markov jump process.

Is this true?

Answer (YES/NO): YES